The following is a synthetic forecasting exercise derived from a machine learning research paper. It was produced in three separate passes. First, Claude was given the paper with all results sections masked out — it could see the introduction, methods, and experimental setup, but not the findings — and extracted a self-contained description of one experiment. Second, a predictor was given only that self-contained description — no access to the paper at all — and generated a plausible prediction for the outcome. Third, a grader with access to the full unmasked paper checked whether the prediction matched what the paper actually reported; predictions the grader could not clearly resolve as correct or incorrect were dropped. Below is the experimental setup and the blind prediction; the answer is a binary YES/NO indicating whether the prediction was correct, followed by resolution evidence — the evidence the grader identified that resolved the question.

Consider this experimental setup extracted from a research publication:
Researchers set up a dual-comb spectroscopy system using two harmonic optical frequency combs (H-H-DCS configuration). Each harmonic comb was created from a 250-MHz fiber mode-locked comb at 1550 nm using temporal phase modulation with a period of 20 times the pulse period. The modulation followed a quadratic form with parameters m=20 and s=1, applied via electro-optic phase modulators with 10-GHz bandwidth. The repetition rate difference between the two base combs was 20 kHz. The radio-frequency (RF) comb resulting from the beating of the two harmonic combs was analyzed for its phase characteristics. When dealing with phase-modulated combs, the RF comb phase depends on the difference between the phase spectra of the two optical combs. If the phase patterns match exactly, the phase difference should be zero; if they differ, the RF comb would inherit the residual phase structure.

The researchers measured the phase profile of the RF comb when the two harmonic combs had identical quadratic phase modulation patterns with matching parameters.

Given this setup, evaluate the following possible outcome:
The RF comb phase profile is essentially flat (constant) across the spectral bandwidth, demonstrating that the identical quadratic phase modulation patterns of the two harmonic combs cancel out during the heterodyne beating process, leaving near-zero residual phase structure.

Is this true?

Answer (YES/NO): YES